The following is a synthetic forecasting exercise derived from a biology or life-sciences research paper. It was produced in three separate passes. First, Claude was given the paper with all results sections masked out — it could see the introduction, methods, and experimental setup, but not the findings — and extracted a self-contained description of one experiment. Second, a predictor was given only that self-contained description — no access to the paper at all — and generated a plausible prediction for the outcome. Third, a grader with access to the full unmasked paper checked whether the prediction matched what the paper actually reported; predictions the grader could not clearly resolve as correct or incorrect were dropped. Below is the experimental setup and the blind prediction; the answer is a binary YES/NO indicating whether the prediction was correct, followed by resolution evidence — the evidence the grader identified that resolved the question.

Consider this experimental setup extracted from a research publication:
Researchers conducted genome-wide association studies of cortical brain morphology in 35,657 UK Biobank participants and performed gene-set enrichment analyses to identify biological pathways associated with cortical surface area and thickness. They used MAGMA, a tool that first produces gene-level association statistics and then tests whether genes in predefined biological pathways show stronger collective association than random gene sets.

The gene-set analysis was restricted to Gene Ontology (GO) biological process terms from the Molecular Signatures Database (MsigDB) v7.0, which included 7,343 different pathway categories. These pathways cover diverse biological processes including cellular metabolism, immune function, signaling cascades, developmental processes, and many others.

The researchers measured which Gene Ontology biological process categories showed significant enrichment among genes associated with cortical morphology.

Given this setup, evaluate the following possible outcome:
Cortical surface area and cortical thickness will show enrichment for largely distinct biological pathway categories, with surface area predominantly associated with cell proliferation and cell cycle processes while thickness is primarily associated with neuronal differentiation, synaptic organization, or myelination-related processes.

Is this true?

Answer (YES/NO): NO